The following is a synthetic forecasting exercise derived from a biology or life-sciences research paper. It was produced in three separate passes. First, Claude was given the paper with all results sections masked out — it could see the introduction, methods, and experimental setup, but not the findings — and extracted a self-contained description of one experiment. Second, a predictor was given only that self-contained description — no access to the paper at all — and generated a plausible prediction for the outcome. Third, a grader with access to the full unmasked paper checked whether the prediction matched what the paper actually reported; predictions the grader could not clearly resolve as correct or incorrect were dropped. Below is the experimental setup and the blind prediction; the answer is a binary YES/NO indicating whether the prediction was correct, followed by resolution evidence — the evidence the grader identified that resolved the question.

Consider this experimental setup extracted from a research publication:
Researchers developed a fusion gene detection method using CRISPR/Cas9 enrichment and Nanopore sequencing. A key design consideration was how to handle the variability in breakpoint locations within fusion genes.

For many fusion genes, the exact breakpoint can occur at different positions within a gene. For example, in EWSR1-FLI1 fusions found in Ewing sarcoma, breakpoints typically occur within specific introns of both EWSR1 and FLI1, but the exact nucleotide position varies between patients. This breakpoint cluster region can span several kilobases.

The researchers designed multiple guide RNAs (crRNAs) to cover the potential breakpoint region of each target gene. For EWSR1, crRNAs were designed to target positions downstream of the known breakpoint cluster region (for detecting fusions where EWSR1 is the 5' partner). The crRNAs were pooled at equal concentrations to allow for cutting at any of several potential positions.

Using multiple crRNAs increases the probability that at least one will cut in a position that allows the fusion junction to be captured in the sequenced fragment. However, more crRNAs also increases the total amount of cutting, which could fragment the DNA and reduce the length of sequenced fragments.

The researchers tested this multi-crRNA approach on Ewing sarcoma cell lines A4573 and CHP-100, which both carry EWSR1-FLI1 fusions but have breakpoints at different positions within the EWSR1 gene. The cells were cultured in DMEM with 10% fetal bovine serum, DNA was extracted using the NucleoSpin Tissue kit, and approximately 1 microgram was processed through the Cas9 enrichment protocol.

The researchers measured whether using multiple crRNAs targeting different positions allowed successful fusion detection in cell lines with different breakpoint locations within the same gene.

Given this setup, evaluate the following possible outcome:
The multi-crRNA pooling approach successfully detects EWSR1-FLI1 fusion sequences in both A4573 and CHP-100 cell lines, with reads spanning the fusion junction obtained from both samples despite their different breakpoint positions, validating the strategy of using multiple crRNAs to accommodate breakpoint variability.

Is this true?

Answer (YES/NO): YES